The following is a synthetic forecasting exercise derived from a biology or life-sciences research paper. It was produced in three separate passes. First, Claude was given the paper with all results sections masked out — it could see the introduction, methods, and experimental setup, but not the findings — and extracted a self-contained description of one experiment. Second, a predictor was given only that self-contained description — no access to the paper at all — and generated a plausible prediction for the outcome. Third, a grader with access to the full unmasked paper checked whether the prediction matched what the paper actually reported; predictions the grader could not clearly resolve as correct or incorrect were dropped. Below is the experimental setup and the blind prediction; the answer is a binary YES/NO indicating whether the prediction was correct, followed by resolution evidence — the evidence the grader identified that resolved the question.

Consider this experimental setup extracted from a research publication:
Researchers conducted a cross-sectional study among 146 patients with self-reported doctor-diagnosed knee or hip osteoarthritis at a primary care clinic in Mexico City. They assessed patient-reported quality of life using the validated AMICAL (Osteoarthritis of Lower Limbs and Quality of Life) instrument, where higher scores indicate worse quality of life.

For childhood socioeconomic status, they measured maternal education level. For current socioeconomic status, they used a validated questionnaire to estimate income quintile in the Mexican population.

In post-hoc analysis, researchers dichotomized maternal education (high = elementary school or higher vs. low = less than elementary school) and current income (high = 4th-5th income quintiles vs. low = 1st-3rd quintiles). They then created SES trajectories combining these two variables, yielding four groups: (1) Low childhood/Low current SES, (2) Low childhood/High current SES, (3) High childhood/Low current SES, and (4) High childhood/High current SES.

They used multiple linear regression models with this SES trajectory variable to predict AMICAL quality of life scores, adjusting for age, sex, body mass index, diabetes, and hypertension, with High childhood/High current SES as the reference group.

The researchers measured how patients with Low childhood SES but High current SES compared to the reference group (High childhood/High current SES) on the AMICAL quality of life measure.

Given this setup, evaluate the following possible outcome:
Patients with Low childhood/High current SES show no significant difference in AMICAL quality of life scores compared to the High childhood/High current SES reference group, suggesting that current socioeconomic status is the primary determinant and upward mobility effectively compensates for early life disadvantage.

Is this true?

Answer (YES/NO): YES